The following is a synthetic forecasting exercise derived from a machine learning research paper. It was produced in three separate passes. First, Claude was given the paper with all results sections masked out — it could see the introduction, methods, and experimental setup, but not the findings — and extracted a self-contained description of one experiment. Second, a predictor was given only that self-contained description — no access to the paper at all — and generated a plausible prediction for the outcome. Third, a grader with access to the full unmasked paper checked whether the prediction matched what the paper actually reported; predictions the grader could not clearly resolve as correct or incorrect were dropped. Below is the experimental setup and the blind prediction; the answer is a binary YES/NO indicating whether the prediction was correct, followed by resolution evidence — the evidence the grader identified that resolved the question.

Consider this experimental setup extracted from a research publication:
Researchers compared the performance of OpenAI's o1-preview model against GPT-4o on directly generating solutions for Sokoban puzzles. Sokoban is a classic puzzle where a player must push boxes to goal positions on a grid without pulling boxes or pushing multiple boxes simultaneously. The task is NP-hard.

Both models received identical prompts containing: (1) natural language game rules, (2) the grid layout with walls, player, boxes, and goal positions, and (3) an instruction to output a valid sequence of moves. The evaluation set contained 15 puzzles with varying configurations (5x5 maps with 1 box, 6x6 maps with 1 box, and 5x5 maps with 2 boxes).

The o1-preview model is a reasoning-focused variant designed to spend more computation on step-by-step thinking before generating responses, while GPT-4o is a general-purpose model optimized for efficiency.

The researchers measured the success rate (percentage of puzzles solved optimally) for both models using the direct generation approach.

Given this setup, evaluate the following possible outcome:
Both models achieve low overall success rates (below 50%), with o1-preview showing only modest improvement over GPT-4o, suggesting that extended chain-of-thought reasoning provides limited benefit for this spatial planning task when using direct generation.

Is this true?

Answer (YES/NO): NO